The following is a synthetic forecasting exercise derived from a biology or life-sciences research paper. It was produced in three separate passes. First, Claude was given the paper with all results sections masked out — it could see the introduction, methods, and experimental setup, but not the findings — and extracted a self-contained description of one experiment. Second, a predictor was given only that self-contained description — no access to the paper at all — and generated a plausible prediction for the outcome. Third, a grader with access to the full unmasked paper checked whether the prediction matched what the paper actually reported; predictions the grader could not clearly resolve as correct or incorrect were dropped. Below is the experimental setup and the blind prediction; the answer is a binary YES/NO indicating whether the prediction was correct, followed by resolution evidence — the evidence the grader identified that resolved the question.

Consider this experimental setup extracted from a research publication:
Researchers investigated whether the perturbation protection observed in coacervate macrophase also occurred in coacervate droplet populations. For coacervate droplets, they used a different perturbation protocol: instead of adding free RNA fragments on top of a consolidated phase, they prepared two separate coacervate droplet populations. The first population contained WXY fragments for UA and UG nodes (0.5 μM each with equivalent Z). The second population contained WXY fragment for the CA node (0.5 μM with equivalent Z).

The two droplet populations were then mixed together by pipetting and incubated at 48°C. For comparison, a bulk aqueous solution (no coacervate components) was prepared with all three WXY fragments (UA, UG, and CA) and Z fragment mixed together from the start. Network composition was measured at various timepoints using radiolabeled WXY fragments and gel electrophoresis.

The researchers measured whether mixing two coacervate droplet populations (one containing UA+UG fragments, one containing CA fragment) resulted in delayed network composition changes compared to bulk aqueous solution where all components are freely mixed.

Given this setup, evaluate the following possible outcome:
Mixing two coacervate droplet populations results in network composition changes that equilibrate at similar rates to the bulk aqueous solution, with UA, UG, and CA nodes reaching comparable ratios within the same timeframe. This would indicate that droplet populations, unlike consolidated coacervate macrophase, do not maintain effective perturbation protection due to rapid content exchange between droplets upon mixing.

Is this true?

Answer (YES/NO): NO